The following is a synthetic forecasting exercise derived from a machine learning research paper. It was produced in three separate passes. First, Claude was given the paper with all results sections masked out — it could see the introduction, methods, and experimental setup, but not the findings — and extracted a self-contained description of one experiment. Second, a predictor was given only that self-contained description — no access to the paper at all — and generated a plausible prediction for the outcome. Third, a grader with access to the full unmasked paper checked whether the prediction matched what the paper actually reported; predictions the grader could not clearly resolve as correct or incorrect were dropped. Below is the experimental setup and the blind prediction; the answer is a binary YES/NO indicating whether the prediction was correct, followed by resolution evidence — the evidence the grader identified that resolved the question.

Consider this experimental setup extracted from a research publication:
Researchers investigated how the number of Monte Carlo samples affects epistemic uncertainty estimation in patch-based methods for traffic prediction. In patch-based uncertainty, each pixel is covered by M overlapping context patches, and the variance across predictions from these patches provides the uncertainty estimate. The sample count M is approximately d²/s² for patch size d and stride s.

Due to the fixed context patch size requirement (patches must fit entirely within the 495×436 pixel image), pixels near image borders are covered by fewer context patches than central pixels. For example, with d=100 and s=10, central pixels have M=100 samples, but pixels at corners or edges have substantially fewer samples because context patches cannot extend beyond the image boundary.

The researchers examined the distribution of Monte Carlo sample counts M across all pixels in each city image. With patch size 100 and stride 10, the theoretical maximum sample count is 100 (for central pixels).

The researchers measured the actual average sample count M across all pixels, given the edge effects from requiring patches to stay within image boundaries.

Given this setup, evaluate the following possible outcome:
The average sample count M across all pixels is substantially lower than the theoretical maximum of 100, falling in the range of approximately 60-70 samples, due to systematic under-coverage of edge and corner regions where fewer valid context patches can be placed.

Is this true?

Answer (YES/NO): YES